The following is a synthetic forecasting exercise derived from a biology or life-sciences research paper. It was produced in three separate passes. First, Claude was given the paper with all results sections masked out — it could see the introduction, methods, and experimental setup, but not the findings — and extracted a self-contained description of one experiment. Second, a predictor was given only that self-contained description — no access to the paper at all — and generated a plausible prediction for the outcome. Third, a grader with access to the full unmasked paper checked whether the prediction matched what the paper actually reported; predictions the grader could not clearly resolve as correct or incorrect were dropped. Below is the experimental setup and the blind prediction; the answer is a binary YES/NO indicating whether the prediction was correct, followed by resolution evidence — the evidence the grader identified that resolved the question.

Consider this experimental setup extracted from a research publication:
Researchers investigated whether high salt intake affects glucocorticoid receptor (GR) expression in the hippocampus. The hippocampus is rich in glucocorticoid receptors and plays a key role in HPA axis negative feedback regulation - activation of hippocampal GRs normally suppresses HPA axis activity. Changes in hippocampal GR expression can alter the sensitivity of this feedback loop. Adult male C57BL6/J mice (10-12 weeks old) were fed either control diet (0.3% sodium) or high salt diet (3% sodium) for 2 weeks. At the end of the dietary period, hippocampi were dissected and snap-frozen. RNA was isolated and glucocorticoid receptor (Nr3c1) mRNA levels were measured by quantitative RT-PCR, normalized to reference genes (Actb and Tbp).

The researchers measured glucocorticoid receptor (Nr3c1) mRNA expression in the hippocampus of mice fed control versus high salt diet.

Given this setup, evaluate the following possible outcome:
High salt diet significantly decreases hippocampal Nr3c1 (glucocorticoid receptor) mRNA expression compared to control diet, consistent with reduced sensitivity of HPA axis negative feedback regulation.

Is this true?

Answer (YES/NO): YES